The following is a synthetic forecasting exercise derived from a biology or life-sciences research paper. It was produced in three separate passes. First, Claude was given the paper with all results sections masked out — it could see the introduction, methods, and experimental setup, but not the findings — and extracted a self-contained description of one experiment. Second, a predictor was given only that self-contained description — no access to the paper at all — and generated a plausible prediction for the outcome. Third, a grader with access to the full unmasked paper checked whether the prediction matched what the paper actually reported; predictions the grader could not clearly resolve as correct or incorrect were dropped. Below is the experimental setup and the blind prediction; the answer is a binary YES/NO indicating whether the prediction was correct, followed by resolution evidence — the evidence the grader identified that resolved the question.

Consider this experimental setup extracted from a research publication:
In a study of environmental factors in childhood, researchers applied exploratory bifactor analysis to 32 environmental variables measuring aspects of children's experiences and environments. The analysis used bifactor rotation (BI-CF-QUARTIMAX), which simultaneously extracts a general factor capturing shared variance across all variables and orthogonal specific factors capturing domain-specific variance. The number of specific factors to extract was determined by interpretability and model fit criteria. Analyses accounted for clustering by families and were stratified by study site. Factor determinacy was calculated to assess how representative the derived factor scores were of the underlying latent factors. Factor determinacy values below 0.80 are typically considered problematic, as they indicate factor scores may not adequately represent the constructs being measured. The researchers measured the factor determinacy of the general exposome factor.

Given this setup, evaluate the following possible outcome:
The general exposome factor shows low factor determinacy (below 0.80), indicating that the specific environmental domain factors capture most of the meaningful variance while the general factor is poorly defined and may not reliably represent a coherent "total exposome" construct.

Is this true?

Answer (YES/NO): NO